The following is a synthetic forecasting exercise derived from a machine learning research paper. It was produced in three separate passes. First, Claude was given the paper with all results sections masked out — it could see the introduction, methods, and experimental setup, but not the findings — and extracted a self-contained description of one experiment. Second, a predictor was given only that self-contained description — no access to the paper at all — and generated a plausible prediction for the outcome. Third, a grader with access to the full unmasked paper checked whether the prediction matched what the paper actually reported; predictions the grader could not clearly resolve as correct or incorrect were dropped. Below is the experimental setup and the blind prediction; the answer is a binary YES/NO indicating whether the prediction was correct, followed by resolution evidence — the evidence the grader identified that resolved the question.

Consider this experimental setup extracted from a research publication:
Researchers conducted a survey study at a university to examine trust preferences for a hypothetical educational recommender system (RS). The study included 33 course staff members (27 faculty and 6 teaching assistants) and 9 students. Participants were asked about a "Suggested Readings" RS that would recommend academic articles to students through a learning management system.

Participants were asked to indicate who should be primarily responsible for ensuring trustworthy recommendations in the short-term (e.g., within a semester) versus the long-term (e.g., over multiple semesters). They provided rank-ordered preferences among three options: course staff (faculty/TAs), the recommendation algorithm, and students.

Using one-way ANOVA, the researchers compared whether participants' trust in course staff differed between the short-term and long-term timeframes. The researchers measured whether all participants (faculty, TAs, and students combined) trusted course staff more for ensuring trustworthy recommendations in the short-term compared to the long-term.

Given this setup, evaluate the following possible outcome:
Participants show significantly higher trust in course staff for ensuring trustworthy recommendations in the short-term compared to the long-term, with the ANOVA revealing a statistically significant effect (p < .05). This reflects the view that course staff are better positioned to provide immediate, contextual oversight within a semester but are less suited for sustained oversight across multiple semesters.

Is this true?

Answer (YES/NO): YES